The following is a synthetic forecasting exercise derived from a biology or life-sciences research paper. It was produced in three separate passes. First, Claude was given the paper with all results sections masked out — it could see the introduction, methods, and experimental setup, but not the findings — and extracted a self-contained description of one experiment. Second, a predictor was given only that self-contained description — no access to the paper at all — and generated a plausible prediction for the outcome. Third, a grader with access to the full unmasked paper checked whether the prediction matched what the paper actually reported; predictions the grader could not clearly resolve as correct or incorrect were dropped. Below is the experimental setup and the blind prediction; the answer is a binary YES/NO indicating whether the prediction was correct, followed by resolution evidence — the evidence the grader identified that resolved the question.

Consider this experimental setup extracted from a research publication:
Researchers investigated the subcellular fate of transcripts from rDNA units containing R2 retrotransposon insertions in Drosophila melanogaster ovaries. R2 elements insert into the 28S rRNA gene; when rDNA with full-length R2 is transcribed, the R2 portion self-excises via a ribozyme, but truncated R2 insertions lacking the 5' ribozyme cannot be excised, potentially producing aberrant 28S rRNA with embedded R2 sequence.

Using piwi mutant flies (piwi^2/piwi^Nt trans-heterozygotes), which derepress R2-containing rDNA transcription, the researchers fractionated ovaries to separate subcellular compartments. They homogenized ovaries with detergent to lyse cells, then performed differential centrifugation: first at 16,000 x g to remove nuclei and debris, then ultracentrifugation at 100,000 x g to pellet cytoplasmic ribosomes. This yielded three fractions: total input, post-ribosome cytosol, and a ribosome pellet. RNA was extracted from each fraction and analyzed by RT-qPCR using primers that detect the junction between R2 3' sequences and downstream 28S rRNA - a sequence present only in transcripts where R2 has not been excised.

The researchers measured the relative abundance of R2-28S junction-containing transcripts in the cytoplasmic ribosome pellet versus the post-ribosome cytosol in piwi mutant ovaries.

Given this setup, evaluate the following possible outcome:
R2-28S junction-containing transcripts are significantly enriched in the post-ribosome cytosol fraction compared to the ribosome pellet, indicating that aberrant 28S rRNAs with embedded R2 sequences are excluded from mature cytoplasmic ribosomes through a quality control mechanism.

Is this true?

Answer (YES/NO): NO